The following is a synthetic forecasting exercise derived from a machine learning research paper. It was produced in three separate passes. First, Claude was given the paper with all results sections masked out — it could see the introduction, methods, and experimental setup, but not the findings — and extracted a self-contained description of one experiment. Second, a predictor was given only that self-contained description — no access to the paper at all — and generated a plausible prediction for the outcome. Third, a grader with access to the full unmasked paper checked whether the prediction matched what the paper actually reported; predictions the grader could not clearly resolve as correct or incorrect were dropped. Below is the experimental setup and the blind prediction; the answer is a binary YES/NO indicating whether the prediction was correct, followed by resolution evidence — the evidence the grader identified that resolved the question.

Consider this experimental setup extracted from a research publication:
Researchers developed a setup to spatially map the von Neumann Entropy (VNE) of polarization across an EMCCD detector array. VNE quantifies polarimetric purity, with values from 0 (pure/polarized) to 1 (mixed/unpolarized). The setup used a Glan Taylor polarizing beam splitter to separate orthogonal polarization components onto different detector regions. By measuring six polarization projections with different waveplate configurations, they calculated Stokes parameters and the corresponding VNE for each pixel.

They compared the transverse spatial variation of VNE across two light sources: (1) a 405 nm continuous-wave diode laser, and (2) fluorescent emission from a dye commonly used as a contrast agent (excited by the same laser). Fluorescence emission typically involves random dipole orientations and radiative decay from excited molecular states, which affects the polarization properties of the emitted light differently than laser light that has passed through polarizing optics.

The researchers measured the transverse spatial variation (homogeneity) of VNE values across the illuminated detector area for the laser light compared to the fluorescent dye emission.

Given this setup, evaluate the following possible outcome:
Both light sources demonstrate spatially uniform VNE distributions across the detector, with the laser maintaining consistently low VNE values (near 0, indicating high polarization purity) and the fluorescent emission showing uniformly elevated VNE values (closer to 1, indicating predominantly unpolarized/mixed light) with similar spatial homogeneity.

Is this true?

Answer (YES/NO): YES